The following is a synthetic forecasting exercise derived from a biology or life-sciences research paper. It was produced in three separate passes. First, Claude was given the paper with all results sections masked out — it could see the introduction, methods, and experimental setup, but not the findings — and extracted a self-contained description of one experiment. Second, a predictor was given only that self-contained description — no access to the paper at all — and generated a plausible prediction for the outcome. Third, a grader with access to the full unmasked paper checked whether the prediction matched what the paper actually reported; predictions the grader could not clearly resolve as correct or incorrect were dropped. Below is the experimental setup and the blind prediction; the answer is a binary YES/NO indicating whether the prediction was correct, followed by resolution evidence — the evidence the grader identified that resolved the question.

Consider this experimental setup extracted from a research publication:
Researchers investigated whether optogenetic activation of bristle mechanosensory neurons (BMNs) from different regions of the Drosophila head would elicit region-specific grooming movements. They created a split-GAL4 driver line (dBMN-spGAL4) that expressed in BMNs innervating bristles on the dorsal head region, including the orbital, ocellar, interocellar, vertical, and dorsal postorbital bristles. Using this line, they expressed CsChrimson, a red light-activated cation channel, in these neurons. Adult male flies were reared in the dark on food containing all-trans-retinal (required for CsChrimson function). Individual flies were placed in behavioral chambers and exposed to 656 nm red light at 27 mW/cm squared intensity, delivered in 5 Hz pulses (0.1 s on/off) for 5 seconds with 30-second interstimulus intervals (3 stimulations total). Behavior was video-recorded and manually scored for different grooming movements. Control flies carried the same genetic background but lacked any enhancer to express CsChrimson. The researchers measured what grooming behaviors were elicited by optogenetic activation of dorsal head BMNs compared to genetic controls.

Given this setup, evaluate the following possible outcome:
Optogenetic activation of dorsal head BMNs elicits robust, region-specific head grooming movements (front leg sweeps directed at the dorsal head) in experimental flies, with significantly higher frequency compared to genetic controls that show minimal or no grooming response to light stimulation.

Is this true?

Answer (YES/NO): YES